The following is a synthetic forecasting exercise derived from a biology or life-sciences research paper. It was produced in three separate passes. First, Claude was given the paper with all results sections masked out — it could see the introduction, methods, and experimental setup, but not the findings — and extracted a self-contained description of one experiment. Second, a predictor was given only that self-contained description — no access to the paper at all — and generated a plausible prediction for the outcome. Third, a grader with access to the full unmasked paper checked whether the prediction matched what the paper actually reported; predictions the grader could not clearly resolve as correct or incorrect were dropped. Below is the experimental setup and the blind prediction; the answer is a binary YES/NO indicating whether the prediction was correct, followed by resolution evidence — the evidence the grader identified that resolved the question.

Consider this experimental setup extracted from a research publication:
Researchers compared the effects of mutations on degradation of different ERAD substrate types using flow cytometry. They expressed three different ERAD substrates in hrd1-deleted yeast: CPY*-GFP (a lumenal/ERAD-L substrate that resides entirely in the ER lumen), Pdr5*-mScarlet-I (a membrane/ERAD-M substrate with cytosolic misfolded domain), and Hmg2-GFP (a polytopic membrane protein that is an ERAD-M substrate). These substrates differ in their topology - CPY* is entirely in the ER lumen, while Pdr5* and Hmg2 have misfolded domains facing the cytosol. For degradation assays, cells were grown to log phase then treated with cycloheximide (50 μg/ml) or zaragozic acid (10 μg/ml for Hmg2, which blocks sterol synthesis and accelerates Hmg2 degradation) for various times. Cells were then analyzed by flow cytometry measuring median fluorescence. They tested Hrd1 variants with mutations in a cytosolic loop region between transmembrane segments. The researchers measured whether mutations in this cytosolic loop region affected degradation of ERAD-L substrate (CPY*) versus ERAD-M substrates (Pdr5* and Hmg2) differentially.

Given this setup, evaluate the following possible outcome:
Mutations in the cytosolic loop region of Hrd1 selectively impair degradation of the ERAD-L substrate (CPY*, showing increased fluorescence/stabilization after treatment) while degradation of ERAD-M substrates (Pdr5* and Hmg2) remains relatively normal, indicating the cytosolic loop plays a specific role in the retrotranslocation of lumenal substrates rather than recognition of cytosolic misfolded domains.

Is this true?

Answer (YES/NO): YES